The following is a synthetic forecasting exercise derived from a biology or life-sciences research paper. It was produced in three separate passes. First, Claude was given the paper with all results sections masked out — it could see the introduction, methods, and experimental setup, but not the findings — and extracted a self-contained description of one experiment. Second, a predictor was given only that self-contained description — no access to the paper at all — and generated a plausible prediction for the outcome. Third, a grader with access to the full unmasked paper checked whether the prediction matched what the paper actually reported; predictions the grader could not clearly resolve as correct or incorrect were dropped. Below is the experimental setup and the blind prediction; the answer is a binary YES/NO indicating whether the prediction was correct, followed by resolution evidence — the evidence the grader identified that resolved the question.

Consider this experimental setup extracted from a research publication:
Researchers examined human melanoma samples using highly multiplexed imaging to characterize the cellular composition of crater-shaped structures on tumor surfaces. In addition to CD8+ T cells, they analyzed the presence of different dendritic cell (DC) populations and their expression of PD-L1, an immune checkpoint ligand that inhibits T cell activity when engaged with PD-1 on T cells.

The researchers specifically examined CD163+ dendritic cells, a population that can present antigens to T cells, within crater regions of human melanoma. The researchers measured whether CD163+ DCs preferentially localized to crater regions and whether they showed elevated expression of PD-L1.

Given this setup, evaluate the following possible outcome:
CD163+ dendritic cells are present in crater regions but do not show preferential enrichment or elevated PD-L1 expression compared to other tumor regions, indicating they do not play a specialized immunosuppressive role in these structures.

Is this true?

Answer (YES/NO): NO